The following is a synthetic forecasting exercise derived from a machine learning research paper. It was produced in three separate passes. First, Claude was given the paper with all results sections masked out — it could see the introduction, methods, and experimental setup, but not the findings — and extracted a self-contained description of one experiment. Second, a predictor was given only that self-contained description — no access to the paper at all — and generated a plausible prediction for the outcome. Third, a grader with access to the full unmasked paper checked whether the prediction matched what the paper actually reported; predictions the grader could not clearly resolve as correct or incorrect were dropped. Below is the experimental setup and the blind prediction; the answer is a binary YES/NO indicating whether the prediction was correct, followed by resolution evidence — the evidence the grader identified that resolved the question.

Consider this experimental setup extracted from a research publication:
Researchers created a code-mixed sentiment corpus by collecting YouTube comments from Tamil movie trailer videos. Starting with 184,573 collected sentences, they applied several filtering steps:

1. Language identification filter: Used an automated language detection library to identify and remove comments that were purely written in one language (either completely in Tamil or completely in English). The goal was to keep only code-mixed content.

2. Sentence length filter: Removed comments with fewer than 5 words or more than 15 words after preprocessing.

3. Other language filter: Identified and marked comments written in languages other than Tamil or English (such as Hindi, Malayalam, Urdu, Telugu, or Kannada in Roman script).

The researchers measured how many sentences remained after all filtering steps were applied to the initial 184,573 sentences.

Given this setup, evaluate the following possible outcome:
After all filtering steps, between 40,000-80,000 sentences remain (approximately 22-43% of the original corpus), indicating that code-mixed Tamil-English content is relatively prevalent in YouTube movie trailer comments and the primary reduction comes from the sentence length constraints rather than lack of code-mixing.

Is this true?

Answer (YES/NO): NO